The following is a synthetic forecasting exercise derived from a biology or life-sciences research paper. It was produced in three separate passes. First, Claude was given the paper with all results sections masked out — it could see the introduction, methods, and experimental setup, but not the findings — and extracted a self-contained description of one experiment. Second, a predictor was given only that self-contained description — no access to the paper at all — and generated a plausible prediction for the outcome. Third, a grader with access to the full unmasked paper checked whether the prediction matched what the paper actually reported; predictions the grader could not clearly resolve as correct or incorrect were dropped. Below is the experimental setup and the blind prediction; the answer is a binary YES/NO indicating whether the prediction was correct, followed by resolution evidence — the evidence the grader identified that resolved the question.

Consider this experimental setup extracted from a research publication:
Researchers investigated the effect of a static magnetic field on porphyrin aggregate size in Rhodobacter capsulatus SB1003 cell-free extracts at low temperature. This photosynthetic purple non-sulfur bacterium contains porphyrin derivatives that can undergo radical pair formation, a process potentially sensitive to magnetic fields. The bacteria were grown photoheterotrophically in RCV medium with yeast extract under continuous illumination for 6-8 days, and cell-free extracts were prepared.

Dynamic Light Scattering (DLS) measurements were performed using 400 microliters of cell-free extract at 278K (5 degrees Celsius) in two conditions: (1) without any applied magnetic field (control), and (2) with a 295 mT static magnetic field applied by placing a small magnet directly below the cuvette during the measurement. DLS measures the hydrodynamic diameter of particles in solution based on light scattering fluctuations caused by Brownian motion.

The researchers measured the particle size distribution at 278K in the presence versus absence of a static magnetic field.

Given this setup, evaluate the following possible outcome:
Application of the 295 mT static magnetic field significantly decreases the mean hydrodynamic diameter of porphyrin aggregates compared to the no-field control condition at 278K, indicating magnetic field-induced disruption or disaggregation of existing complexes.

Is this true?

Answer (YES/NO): NO